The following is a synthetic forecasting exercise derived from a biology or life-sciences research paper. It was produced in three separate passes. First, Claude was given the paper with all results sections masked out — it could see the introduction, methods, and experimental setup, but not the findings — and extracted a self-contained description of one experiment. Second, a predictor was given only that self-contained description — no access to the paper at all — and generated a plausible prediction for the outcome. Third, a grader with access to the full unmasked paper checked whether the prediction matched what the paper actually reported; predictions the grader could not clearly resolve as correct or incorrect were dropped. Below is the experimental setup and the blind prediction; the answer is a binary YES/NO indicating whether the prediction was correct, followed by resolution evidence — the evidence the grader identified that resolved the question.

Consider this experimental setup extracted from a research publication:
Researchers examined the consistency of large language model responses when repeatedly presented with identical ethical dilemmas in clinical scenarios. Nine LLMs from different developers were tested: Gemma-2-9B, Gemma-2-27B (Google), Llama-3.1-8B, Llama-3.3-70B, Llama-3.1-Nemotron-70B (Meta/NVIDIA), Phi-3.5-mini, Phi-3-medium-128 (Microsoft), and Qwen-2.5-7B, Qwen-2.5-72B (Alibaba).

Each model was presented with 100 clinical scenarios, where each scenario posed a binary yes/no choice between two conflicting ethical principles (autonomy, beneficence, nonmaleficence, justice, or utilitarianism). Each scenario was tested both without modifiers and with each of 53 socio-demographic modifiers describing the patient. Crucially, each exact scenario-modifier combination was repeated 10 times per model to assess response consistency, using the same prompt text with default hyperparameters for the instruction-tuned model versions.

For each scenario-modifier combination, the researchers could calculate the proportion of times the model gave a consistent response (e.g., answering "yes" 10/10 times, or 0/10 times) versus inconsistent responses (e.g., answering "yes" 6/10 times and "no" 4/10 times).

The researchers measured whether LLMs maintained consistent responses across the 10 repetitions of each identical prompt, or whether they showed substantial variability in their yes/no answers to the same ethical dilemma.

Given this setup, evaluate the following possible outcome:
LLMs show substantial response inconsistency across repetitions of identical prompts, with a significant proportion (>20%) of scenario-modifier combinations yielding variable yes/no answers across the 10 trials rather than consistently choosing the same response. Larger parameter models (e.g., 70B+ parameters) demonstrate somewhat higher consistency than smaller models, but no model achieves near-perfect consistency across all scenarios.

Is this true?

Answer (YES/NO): NO